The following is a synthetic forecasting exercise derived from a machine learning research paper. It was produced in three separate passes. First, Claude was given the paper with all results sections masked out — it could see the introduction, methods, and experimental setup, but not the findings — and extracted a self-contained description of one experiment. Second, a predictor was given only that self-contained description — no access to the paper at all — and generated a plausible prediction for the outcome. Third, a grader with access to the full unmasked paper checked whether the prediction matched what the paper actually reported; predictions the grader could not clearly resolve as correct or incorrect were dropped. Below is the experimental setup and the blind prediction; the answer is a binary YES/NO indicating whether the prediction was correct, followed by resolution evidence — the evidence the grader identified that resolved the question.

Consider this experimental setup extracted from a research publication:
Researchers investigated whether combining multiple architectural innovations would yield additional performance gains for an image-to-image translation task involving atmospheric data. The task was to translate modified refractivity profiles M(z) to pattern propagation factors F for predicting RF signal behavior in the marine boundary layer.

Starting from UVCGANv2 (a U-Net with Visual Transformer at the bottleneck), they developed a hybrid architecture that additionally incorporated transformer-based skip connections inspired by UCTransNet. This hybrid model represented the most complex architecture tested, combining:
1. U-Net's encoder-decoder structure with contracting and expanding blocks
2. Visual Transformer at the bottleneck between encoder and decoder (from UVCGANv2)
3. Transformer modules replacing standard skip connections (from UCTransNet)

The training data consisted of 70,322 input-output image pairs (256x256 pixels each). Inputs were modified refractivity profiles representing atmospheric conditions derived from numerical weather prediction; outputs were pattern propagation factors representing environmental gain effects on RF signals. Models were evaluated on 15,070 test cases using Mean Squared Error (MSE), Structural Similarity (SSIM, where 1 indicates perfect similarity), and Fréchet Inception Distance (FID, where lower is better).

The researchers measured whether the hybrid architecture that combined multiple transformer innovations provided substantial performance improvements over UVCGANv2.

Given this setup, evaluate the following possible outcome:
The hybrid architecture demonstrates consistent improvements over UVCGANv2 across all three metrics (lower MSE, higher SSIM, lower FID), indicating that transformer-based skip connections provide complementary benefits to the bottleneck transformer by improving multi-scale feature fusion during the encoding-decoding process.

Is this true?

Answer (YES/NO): NO